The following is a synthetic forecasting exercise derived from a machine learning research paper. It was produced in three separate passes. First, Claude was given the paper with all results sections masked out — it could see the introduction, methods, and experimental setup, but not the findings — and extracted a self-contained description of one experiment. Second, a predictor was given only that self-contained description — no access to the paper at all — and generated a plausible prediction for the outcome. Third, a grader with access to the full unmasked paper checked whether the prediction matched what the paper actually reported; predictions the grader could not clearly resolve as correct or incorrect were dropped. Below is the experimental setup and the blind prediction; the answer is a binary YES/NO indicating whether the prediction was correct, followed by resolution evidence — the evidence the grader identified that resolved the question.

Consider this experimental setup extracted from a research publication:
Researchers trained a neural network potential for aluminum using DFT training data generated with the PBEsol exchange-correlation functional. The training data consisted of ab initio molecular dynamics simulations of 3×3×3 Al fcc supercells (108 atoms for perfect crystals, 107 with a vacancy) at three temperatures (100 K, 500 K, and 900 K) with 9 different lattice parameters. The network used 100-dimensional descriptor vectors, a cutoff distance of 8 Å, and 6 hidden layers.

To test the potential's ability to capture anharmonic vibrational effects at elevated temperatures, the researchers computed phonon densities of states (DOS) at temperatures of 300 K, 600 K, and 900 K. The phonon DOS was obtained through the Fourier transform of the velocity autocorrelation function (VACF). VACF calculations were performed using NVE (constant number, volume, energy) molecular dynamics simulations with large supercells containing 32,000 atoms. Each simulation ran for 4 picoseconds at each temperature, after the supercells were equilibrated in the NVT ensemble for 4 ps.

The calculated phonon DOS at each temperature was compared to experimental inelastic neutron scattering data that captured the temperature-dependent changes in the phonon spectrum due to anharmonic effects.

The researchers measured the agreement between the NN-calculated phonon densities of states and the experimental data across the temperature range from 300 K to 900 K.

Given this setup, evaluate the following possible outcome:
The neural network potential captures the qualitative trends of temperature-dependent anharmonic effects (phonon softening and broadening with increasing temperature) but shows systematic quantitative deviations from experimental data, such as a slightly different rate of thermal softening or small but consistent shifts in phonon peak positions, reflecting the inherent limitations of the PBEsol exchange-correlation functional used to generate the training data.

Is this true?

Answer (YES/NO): NO